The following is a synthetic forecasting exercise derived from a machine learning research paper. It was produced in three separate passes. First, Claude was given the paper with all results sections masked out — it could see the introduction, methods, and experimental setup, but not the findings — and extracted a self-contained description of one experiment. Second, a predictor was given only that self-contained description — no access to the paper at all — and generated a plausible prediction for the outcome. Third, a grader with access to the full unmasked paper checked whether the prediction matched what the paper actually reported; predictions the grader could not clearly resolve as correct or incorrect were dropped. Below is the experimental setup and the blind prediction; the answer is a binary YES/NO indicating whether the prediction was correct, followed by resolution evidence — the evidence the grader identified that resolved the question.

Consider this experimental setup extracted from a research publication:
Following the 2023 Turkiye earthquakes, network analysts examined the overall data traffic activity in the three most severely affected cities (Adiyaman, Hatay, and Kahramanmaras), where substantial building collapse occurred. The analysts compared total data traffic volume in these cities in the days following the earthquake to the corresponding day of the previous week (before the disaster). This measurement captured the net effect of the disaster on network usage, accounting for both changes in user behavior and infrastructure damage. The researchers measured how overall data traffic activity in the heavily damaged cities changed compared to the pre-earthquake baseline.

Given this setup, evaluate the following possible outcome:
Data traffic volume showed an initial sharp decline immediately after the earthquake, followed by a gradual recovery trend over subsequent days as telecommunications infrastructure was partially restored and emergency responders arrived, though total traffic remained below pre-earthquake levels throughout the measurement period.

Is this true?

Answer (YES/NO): NO